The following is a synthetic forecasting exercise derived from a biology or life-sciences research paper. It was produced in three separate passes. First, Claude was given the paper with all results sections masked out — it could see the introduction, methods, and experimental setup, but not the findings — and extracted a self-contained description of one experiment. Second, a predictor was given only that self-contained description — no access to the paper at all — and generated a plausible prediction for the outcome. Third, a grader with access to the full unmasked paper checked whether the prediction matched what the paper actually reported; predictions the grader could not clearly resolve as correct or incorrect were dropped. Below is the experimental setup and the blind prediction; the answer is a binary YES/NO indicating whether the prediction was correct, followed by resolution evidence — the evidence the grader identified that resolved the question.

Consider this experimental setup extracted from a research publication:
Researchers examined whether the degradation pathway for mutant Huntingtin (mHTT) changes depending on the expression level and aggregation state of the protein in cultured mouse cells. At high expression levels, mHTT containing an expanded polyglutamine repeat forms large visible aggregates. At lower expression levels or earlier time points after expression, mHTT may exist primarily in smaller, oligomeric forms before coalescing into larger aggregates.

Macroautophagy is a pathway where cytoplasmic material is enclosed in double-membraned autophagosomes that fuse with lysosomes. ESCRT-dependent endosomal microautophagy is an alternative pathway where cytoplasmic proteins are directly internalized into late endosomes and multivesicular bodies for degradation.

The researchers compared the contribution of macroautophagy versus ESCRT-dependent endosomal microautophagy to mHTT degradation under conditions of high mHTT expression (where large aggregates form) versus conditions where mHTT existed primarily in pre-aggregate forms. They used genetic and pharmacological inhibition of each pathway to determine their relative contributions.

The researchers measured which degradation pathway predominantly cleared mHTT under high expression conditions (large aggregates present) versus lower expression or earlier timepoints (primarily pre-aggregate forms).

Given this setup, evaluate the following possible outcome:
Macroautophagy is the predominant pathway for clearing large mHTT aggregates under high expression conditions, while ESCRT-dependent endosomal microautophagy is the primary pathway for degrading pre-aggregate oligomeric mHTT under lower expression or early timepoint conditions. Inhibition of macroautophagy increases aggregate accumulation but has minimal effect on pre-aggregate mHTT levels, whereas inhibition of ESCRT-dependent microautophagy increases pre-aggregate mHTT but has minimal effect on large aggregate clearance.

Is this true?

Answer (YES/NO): YES